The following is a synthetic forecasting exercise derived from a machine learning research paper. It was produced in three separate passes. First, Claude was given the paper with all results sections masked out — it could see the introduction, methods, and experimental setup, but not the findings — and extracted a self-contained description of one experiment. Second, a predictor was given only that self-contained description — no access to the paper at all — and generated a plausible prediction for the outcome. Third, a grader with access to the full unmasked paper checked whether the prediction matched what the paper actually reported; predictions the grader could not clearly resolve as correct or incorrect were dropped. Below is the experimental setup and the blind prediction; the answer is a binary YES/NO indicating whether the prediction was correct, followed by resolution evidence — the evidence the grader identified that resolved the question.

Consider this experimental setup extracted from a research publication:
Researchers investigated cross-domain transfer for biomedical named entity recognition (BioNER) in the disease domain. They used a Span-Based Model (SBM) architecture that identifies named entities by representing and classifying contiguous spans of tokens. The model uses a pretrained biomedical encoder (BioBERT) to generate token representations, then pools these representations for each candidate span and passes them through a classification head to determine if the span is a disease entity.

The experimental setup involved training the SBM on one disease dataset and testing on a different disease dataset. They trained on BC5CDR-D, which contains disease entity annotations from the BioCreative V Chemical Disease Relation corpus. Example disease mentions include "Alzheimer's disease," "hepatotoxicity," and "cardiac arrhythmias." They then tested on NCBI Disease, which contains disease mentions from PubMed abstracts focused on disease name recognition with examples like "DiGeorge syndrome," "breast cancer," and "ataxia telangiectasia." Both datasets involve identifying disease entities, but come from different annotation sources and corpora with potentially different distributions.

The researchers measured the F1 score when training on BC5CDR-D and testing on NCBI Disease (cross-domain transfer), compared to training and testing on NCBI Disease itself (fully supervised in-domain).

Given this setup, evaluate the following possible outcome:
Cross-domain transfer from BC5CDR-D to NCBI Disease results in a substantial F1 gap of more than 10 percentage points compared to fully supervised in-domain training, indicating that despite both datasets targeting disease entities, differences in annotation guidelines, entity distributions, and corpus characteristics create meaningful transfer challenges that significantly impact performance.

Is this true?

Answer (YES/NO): YES